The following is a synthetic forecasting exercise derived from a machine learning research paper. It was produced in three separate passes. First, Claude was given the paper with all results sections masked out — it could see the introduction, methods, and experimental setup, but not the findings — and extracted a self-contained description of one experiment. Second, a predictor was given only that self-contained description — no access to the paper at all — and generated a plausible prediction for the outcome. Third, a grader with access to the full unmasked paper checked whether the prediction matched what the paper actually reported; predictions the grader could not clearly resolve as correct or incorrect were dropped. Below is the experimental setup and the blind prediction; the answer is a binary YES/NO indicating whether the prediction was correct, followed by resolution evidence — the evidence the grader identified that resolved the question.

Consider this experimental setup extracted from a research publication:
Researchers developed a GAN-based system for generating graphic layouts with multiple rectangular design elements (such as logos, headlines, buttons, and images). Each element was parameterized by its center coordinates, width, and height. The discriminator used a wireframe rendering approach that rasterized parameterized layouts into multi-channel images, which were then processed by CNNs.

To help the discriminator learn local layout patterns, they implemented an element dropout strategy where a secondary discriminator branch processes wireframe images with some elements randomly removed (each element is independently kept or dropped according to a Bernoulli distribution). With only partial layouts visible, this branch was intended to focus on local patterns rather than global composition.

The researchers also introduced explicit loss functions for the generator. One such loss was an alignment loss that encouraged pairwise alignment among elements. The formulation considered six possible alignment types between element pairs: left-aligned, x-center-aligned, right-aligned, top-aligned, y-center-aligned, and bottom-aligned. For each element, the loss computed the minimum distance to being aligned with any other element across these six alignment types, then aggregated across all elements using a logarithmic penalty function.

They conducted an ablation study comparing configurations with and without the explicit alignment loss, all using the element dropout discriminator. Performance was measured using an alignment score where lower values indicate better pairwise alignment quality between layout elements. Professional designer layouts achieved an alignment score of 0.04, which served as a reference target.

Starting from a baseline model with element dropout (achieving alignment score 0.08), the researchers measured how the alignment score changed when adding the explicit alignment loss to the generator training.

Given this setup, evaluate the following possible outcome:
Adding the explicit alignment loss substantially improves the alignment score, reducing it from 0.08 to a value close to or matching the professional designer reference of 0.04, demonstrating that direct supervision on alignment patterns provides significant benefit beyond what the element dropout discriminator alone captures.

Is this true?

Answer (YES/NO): YES